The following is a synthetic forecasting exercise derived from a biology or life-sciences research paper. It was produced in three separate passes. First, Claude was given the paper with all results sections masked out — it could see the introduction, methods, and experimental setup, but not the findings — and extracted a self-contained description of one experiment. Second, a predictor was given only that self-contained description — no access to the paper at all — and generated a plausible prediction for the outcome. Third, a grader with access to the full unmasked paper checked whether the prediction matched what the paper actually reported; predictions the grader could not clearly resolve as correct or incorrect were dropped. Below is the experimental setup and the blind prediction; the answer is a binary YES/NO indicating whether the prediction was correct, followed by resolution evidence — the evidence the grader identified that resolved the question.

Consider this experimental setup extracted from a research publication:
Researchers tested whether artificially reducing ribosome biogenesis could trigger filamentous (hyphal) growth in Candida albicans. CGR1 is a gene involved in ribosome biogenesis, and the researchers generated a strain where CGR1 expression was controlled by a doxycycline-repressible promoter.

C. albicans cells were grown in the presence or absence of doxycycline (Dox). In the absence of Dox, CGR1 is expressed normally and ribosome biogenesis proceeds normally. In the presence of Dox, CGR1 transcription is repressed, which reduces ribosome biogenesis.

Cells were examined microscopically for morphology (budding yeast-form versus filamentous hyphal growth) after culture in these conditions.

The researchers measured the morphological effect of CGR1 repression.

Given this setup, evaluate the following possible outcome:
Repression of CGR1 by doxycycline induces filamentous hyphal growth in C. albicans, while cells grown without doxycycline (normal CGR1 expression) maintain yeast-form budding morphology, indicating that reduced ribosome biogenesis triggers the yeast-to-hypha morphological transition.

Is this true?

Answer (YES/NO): YES